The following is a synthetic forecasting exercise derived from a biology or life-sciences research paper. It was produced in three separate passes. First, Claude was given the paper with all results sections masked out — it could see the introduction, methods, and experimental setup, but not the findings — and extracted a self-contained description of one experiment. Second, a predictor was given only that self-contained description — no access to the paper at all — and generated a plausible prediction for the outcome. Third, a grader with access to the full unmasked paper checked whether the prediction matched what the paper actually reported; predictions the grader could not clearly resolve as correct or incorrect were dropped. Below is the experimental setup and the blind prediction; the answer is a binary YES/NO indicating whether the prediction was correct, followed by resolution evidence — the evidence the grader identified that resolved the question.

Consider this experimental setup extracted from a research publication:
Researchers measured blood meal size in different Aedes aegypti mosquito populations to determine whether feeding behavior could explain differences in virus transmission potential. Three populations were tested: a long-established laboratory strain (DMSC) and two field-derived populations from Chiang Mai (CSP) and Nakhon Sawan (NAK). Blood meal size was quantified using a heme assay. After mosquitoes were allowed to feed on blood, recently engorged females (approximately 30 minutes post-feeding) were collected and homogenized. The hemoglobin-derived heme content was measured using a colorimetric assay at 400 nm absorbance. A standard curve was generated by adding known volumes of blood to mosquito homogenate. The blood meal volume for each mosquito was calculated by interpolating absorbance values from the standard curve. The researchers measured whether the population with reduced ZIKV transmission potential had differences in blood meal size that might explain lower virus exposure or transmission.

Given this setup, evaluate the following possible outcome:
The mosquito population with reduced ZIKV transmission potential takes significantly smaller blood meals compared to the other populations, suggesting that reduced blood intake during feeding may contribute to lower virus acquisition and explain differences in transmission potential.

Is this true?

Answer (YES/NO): NO